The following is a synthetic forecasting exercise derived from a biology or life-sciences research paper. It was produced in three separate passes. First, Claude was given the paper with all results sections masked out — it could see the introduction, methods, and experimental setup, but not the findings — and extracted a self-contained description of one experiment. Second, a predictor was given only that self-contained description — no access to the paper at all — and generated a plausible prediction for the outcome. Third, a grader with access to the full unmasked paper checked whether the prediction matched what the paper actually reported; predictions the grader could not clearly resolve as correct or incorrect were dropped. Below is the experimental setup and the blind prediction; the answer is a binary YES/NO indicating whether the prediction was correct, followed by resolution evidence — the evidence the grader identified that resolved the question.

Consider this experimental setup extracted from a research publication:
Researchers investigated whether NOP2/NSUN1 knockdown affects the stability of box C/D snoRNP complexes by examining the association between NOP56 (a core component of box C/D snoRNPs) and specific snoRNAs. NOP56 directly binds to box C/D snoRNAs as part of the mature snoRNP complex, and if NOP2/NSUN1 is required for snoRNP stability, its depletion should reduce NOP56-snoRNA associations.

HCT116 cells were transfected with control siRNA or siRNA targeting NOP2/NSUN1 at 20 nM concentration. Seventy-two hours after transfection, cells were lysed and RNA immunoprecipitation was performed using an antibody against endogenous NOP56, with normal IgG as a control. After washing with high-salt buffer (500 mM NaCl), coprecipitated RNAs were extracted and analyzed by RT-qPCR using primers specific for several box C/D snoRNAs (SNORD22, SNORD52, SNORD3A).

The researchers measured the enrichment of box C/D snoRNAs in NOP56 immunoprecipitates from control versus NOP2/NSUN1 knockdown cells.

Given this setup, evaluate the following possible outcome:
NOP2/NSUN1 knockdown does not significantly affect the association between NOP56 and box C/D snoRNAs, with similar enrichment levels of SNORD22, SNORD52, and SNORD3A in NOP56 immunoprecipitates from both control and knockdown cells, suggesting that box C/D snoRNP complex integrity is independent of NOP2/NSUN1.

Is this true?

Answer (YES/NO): NO